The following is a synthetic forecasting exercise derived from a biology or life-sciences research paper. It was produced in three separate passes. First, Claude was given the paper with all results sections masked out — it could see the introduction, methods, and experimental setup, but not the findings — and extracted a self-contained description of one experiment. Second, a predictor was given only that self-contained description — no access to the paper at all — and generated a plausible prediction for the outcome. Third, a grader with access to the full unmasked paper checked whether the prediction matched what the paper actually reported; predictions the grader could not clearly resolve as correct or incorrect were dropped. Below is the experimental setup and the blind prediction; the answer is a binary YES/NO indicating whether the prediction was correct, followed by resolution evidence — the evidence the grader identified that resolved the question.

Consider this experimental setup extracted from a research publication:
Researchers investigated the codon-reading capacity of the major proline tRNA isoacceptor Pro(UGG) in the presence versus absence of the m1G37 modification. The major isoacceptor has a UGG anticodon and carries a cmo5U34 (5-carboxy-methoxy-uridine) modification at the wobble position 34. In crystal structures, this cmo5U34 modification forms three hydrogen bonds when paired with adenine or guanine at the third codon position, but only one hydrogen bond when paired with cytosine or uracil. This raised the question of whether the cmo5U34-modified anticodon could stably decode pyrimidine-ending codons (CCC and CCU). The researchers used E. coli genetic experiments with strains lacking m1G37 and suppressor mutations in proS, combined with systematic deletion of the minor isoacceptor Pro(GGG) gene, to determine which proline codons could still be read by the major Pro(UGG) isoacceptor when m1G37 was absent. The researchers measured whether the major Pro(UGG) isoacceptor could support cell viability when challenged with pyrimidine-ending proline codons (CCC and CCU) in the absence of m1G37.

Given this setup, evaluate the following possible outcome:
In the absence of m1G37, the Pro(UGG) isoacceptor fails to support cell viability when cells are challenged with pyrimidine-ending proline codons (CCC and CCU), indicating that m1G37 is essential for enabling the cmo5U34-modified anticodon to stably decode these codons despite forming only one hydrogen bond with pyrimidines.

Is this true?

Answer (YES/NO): YES